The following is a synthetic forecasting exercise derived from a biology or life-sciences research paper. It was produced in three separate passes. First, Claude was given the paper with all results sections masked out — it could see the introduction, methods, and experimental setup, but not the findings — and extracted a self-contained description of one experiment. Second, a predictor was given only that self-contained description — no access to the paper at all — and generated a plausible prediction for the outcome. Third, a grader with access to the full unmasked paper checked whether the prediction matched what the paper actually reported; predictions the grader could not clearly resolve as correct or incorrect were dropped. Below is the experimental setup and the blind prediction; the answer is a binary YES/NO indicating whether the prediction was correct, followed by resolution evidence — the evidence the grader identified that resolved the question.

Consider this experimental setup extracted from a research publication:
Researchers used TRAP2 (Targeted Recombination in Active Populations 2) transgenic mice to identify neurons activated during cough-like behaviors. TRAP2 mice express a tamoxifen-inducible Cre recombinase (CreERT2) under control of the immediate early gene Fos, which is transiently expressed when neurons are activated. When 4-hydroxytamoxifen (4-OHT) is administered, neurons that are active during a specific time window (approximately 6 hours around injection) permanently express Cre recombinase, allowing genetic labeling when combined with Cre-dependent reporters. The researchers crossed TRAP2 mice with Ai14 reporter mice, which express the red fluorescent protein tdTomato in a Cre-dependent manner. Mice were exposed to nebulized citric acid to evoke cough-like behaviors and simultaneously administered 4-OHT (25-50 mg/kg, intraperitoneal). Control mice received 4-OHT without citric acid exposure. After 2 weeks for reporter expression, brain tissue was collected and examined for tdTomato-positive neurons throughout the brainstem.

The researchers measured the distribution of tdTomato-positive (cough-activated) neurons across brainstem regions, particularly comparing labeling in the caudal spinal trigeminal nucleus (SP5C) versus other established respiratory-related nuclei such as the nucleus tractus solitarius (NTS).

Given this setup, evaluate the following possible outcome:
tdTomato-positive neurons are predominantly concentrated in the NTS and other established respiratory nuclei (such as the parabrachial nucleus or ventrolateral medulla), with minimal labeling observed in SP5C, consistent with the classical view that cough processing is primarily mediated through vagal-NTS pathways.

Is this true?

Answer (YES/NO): NO